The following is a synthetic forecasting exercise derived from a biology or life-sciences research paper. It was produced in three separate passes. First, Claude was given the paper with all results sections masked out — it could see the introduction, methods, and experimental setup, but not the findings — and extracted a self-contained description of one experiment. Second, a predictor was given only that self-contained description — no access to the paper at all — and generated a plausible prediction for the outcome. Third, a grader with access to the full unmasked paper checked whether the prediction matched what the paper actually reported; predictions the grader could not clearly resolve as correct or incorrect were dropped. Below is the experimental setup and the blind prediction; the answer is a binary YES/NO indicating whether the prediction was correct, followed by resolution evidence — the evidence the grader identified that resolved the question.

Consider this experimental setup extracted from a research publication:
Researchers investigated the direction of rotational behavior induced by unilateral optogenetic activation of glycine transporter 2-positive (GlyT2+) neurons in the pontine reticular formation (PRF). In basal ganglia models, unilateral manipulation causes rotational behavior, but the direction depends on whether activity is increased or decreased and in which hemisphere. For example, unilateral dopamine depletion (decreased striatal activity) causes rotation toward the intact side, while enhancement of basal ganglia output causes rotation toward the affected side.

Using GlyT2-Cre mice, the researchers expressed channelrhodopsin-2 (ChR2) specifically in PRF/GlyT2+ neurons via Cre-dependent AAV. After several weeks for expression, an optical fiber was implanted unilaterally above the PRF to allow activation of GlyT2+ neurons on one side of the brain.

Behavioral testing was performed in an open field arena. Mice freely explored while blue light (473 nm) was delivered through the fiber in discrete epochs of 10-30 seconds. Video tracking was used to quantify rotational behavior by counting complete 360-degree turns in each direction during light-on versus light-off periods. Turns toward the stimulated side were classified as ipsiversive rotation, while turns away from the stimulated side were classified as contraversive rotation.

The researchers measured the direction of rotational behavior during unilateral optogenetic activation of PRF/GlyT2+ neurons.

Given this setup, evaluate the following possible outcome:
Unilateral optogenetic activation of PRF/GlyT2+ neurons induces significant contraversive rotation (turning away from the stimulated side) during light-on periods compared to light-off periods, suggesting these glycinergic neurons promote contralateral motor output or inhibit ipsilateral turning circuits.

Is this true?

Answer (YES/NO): NO